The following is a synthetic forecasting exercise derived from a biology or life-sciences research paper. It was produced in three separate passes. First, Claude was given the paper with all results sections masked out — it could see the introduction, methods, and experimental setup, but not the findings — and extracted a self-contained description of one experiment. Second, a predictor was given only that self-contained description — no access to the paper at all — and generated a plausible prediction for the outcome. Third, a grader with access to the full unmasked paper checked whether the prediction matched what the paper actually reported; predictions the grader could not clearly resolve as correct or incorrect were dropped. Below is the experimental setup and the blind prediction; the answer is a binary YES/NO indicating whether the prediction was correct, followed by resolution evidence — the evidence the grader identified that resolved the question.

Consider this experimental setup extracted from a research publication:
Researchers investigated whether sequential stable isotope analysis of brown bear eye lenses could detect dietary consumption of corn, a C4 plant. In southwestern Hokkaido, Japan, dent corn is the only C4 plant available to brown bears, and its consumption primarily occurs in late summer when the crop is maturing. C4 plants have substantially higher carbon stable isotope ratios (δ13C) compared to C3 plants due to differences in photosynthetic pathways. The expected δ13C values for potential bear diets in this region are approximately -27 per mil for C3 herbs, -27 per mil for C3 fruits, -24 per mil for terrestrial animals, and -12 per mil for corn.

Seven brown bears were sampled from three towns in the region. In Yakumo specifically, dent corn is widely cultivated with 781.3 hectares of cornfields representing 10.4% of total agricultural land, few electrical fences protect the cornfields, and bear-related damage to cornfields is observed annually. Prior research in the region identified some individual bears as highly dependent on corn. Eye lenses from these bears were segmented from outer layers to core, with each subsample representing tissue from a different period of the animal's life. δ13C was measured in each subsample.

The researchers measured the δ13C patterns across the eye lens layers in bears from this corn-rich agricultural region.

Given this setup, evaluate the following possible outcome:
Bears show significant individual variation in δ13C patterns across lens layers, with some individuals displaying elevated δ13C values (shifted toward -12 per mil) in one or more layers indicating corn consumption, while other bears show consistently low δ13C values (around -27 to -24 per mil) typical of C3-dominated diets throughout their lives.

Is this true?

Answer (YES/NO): YES